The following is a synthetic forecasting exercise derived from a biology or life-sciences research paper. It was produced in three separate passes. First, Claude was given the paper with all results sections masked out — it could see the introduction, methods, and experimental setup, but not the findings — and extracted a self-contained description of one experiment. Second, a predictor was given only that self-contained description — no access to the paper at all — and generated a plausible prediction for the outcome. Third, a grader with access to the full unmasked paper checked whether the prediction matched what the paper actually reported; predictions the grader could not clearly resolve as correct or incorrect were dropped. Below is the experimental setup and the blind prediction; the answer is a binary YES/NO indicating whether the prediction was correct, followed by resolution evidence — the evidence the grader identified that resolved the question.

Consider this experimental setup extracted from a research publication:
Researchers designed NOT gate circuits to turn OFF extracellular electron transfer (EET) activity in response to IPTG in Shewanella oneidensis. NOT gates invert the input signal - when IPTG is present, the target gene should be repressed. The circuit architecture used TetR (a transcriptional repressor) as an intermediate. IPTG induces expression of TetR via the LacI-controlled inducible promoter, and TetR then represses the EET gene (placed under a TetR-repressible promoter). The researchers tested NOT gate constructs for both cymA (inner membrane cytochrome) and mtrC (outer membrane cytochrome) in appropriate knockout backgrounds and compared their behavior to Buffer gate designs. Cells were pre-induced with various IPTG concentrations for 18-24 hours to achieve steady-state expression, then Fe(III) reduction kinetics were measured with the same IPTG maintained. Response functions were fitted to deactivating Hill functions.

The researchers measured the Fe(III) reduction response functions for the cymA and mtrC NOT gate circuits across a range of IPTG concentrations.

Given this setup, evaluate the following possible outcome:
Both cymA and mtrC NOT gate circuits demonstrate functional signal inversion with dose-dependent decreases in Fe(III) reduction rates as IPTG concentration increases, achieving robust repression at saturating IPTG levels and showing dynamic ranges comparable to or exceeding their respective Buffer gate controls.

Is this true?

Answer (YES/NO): YES